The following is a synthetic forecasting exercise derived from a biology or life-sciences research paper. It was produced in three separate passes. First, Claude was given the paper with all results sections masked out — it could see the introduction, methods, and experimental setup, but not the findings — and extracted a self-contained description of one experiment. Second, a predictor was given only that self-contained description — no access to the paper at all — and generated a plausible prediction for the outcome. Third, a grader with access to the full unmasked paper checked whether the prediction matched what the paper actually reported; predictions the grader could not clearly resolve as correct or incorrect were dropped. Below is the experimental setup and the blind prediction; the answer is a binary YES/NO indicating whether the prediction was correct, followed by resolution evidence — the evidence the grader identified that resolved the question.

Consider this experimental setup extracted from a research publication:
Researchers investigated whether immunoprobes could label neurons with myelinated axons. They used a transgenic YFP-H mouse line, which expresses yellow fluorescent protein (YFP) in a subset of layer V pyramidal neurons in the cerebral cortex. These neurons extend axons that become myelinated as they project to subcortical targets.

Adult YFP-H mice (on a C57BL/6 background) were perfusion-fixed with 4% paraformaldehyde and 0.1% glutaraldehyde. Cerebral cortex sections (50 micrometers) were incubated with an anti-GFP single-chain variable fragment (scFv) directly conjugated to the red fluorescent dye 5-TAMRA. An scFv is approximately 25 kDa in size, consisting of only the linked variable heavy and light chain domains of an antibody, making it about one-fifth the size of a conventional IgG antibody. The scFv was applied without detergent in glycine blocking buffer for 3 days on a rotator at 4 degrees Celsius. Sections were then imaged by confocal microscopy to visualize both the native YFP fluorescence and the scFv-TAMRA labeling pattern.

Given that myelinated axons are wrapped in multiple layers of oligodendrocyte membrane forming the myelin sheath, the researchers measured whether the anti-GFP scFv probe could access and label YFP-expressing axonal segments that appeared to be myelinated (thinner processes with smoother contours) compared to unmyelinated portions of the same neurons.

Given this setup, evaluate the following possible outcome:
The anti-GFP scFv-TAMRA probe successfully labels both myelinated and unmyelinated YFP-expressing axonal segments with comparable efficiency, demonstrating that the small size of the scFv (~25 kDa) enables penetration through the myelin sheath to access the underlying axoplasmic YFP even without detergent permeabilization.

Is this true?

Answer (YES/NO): NO